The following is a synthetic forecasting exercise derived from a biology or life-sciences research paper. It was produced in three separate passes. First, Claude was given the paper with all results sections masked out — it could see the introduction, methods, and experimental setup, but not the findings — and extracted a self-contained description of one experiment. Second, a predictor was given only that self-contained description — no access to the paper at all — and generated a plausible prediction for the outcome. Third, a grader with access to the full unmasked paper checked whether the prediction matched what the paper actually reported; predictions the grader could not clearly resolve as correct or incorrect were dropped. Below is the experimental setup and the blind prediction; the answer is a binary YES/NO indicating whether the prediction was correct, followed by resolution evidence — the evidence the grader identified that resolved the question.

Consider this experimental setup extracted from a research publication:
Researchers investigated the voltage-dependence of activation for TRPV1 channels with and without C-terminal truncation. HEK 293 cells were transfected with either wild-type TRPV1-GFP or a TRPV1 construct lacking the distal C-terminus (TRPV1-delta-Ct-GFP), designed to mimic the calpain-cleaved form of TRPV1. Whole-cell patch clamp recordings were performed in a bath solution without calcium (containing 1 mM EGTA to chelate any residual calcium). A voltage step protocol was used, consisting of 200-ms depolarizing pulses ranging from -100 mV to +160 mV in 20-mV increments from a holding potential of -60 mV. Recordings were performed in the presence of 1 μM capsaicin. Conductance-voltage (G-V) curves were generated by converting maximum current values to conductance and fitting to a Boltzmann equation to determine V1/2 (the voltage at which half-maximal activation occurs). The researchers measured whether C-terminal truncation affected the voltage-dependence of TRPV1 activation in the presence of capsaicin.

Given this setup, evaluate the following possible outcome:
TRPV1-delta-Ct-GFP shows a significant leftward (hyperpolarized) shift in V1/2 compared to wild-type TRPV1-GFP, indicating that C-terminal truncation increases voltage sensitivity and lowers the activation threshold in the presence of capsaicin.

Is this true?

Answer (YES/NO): NO